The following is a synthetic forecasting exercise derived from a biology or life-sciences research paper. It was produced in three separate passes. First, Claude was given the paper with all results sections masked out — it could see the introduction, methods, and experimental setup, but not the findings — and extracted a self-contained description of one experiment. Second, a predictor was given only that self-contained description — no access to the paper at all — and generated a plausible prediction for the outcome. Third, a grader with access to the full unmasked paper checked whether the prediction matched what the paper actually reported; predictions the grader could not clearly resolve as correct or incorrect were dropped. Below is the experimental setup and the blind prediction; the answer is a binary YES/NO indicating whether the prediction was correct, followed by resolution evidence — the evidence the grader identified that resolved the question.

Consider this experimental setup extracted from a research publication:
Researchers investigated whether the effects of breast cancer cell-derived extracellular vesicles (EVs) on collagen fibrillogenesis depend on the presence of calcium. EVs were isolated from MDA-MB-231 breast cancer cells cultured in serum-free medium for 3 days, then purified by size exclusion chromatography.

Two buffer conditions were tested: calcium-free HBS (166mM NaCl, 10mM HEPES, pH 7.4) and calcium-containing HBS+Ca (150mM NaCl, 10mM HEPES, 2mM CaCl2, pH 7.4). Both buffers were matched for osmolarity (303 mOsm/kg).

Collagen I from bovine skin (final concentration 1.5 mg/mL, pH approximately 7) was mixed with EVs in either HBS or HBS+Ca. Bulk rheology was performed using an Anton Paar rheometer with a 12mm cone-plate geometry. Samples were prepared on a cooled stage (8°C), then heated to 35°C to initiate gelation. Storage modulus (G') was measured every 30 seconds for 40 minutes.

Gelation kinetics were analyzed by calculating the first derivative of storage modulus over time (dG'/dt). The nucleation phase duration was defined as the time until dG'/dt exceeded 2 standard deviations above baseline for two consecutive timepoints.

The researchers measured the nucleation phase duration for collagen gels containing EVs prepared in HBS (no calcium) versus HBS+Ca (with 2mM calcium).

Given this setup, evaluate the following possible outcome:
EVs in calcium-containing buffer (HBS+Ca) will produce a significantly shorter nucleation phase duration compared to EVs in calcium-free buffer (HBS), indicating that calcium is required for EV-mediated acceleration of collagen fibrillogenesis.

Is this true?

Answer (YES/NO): YES